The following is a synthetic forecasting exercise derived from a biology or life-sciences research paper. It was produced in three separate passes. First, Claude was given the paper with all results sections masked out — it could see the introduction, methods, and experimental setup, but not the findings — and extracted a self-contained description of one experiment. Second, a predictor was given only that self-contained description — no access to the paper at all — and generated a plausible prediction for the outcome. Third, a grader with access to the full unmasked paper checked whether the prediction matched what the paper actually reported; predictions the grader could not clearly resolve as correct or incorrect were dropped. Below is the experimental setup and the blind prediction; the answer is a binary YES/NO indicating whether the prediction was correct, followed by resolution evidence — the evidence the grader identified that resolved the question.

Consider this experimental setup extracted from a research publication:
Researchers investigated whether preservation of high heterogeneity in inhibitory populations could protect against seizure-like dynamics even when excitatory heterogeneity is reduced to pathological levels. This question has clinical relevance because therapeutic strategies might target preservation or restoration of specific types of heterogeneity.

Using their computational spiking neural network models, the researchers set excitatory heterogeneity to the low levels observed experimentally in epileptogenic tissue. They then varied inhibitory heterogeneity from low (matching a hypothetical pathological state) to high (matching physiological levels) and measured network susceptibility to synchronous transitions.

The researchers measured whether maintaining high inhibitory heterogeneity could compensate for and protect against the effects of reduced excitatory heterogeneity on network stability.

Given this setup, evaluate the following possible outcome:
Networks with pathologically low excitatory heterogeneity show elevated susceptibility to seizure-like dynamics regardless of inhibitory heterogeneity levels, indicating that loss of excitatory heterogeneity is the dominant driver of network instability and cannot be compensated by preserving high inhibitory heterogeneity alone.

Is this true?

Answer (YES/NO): NO